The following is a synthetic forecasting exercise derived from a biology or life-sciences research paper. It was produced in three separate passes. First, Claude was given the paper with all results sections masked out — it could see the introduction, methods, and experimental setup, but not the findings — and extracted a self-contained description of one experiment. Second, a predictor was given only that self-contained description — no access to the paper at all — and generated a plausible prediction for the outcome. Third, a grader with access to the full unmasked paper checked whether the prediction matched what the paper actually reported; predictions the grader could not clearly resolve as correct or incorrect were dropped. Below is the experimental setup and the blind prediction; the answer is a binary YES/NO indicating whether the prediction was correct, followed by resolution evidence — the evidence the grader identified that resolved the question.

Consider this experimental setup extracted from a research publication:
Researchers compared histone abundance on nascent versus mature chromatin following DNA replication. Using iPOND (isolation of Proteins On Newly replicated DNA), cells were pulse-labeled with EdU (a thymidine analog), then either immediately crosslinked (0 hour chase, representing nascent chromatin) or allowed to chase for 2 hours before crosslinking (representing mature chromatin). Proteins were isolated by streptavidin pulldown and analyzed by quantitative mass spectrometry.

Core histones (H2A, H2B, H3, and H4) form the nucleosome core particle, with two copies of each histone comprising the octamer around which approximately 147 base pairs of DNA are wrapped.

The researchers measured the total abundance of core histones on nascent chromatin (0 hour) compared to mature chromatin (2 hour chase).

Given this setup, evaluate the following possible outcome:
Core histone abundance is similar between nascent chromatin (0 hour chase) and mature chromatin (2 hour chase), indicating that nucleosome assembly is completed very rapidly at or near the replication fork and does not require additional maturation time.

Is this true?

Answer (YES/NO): NO